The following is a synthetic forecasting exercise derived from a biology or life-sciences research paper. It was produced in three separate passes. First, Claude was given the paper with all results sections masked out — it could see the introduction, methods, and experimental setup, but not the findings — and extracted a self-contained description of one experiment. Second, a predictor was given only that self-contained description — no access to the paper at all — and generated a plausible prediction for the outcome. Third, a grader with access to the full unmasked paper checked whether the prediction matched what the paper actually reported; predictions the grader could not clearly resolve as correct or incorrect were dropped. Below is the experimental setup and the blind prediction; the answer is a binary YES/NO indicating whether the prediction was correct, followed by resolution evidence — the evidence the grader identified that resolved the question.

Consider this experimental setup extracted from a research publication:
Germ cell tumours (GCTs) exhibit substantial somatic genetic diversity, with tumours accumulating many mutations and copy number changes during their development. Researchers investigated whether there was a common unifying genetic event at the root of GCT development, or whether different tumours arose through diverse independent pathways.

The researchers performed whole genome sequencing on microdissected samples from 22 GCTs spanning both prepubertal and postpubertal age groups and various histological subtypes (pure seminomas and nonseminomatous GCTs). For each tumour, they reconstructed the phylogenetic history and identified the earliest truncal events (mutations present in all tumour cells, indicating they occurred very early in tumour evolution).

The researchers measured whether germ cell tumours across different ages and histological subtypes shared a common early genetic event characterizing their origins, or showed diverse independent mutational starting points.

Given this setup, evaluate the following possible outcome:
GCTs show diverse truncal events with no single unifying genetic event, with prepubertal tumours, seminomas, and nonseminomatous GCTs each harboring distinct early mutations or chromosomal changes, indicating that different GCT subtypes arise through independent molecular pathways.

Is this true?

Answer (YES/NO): NO